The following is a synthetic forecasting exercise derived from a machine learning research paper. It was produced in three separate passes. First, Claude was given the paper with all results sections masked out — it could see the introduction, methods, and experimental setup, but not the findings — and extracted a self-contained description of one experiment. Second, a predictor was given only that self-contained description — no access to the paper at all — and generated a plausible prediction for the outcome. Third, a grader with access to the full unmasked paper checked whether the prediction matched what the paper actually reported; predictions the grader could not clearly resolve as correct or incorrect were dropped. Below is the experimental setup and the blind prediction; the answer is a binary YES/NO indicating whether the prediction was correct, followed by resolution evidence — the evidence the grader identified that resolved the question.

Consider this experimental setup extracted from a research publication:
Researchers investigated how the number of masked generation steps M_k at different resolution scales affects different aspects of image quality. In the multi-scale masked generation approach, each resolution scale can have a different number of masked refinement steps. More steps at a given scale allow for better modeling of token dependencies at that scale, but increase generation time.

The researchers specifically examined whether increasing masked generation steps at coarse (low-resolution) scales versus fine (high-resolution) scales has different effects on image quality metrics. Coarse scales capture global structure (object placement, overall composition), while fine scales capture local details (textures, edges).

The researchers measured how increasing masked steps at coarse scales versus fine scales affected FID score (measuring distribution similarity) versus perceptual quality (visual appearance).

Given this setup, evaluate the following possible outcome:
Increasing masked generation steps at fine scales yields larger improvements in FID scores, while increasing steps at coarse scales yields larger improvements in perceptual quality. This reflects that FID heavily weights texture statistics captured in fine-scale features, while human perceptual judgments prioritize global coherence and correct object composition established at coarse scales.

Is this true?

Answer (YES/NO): NO